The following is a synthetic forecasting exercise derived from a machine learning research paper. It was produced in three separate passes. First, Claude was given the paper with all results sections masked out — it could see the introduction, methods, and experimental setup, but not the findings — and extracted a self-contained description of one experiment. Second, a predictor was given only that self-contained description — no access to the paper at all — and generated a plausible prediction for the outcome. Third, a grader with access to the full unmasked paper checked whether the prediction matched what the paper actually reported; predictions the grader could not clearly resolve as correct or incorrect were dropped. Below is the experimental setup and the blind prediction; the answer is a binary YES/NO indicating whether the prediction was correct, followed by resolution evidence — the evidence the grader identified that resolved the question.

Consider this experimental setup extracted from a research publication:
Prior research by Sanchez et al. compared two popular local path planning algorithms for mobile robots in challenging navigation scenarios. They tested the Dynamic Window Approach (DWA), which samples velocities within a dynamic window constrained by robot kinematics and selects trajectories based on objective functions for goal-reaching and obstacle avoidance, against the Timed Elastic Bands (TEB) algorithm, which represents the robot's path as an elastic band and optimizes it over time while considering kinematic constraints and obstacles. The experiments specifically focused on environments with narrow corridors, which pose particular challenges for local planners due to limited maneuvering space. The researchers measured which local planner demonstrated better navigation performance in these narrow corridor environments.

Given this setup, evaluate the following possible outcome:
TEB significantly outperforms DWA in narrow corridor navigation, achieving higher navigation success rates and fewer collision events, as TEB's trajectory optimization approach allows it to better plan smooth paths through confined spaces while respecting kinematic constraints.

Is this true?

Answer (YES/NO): NO